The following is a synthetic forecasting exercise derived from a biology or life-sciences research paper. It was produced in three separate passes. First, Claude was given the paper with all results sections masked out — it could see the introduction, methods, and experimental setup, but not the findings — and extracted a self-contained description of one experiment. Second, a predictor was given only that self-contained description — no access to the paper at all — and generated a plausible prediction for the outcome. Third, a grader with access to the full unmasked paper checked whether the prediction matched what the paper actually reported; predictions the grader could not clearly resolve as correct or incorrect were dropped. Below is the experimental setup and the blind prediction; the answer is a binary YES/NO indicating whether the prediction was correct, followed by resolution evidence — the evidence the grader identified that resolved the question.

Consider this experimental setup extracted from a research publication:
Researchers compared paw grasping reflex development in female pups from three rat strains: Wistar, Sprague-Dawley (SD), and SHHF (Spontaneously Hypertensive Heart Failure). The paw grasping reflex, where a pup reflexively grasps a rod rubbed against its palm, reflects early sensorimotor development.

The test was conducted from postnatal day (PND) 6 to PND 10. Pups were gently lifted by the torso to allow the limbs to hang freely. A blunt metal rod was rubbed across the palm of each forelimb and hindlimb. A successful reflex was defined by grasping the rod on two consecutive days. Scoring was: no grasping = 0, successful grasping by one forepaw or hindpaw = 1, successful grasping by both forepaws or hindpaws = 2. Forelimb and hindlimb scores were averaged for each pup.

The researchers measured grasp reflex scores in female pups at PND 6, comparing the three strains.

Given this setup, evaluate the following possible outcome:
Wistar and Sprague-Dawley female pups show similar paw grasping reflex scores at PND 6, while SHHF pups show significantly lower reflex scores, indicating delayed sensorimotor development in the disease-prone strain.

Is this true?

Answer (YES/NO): NO